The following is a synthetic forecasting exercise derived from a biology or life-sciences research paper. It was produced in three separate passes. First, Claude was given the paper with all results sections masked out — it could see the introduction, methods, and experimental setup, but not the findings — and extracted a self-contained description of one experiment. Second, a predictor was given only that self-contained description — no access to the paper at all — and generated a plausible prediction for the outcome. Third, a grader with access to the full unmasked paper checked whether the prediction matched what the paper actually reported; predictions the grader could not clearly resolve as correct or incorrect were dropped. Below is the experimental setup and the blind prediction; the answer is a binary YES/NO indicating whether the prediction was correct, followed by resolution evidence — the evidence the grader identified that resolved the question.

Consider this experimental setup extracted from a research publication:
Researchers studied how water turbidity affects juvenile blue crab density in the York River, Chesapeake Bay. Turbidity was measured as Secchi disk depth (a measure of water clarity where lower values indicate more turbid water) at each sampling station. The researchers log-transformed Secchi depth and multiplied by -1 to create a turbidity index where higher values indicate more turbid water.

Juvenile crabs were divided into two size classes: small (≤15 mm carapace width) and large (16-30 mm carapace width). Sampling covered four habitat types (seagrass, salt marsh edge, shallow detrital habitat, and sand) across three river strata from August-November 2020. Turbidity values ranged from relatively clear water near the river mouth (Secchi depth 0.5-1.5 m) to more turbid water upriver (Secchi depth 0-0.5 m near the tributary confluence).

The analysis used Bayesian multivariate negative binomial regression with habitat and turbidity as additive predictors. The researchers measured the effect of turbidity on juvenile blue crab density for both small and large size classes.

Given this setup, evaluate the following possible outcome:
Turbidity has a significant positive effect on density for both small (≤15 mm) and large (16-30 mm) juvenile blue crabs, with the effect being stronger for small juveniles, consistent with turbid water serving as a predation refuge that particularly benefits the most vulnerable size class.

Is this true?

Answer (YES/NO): NO